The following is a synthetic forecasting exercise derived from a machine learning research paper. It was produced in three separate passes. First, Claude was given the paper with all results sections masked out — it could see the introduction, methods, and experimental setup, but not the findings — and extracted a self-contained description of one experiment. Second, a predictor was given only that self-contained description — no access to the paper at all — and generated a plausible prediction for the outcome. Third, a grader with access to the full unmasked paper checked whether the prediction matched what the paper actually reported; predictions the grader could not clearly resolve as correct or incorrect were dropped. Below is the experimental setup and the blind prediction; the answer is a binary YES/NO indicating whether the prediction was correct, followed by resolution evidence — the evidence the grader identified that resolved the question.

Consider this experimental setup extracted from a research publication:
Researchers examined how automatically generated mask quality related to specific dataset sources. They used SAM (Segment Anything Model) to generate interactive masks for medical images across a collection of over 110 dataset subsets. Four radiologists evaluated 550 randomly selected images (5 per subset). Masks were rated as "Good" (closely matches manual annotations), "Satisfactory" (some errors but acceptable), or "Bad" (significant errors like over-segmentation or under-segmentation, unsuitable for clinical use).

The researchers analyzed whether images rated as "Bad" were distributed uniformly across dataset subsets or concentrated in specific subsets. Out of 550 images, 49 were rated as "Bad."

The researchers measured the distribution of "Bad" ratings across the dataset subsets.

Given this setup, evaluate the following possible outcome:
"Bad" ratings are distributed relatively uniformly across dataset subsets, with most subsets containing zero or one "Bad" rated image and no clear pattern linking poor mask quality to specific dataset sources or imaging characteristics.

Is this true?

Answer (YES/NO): NO